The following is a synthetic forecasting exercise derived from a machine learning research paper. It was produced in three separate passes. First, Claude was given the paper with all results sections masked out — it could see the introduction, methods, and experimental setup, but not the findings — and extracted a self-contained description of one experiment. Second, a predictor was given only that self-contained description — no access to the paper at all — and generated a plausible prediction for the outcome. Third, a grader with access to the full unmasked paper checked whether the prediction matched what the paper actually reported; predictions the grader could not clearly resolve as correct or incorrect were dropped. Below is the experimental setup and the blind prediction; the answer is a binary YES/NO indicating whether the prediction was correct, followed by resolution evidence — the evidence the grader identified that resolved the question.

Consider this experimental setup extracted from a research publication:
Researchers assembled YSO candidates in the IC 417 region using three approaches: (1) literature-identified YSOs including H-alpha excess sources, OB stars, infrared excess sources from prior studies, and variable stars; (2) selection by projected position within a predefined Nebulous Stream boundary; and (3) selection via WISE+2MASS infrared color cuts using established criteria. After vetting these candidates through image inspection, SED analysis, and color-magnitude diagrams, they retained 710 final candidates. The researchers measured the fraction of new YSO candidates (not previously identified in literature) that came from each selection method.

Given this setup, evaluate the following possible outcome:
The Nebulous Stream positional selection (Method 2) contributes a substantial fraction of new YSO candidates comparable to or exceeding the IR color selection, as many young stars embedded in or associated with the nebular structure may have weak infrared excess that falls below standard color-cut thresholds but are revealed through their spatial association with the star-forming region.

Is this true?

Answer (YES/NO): YES